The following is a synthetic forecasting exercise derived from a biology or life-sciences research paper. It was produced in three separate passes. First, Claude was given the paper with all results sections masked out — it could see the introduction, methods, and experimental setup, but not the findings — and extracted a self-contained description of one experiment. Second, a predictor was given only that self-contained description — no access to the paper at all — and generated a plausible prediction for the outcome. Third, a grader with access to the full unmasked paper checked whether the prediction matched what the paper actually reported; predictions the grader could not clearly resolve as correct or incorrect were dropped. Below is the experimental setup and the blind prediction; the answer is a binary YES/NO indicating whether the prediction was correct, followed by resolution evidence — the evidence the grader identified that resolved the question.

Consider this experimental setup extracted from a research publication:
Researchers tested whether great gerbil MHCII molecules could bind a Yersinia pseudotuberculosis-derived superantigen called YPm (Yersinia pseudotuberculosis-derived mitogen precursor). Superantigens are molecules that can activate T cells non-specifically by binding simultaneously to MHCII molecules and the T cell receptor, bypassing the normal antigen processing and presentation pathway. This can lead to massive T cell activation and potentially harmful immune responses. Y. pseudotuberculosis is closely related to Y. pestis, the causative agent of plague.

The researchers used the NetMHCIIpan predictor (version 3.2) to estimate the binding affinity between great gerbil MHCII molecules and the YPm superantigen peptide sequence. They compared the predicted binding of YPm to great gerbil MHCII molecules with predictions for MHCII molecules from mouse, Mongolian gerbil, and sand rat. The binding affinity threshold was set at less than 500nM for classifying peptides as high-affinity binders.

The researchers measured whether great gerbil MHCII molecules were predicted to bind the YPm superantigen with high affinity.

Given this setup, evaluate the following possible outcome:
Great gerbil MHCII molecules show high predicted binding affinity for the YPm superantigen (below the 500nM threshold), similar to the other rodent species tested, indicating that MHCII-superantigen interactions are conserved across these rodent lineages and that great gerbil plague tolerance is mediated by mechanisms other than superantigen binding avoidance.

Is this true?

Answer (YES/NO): YES